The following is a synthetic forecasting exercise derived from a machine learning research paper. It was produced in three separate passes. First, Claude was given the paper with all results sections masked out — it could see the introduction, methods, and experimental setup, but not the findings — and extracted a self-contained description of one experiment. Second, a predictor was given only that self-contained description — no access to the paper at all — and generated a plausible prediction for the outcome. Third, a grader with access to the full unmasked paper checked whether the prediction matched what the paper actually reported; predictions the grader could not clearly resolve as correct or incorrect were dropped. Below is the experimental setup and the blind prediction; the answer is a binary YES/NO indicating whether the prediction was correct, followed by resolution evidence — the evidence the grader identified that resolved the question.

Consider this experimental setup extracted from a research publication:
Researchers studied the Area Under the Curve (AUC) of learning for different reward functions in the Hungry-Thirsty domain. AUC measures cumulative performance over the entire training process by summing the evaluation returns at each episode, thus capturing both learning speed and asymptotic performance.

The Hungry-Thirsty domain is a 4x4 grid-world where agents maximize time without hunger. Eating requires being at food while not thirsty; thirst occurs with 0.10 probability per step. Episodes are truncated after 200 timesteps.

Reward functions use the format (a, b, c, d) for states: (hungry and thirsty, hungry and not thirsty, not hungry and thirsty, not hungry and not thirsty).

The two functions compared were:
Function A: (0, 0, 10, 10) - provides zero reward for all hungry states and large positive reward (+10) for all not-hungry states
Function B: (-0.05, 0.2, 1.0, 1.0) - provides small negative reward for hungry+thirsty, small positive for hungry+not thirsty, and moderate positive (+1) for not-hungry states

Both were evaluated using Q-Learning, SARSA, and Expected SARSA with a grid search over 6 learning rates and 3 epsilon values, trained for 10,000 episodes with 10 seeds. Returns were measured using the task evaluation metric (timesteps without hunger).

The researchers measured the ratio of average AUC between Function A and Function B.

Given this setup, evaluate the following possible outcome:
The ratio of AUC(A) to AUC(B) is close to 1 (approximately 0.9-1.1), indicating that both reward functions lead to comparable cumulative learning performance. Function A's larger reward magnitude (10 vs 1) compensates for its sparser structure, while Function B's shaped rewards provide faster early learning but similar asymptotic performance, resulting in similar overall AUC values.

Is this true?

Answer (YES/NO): NO